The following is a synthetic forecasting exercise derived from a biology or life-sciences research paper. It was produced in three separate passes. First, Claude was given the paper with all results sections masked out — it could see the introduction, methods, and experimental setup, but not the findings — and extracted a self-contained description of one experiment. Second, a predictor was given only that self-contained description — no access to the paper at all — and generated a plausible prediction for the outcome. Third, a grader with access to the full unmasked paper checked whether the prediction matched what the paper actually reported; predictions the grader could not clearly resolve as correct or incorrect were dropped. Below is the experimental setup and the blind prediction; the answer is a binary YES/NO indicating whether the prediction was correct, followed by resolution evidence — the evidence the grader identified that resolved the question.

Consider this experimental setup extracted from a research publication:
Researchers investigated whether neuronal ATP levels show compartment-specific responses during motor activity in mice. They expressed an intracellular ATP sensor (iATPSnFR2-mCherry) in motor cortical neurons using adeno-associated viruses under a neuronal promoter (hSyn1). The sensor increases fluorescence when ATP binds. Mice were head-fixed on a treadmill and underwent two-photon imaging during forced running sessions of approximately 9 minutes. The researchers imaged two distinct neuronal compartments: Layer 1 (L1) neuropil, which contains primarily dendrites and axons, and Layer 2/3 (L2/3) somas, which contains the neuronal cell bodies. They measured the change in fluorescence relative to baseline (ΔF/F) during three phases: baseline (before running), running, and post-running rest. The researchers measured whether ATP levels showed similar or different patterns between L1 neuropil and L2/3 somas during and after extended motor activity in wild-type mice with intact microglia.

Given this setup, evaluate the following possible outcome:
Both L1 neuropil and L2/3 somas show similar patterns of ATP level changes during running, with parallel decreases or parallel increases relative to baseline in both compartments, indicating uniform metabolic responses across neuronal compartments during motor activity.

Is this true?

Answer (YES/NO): NO